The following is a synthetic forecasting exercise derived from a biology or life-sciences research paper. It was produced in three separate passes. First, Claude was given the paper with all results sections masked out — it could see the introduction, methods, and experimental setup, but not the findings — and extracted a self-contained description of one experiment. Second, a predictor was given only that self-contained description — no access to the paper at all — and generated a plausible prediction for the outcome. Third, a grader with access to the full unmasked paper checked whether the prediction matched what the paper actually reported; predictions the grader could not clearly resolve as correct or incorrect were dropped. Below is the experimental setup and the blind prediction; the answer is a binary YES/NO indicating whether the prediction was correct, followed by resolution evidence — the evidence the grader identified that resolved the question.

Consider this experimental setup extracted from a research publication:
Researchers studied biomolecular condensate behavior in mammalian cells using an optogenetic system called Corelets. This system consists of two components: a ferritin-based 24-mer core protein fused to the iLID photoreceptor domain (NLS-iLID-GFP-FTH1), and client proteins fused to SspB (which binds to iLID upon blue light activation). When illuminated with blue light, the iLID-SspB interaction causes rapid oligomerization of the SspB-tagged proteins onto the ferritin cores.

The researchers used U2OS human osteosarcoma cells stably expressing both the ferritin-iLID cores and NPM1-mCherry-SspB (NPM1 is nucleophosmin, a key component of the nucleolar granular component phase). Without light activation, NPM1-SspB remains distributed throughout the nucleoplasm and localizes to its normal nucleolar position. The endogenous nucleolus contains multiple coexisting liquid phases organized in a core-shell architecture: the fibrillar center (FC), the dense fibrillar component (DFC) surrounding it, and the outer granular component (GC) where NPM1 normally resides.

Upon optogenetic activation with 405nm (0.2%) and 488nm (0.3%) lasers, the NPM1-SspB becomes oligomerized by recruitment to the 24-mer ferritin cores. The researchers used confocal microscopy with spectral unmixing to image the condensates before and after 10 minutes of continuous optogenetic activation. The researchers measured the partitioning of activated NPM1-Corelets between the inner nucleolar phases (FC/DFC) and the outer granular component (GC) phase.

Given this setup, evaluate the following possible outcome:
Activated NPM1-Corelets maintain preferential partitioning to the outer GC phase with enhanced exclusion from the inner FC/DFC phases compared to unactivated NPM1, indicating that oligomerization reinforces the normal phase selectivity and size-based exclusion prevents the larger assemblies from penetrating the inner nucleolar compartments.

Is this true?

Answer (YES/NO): NO